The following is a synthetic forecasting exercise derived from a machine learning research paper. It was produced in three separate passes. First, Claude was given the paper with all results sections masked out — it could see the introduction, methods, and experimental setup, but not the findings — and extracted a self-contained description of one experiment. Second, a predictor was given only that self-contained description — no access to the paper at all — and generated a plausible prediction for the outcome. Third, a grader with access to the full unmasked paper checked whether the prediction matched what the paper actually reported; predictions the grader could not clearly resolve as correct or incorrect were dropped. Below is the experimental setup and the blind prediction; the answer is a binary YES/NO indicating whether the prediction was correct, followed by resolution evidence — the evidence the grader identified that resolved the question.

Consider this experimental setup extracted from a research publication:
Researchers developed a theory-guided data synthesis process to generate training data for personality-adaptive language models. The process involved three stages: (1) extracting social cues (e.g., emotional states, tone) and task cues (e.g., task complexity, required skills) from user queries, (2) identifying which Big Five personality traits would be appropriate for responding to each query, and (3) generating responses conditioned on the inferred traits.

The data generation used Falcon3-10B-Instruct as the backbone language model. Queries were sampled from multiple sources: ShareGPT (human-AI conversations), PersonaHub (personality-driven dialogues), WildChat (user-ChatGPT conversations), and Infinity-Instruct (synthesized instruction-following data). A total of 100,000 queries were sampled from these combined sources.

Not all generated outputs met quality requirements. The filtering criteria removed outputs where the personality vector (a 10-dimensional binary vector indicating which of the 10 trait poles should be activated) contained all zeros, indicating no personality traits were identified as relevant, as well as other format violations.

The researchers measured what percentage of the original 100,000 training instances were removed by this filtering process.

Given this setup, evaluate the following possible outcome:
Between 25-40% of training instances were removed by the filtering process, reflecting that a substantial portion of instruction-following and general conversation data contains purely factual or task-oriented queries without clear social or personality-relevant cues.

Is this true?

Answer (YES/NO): NO